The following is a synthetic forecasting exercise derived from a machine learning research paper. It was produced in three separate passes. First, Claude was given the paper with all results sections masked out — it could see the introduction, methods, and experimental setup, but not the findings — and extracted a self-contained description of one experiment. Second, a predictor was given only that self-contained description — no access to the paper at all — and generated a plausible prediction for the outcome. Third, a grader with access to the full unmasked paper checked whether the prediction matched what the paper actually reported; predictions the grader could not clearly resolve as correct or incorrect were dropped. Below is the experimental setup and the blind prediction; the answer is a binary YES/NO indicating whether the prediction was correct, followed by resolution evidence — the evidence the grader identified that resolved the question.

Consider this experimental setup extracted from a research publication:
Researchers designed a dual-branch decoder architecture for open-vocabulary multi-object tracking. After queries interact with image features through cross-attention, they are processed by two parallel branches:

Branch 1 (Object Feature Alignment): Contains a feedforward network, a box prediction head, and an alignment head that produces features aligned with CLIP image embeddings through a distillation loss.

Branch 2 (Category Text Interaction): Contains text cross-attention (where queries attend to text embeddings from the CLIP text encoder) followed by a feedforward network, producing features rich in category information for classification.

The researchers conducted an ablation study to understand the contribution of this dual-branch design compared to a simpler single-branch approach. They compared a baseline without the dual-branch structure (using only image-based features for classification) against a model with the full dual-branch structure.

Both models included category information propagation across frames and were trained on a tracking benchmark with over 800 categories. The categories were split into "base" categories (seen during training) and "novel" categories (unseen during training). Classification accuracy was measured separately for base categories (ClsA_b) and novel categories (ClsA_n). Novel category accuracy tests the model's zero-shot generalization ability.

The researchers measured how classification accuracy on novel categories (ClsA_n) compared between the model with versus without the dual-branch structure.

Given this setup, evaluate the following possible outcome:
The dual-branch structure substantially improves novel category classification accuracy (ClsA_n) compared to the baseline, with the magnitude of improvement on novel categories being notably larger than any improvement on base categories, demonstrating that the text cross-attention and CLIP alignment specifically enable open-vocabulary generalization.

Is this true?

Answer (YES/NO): NO